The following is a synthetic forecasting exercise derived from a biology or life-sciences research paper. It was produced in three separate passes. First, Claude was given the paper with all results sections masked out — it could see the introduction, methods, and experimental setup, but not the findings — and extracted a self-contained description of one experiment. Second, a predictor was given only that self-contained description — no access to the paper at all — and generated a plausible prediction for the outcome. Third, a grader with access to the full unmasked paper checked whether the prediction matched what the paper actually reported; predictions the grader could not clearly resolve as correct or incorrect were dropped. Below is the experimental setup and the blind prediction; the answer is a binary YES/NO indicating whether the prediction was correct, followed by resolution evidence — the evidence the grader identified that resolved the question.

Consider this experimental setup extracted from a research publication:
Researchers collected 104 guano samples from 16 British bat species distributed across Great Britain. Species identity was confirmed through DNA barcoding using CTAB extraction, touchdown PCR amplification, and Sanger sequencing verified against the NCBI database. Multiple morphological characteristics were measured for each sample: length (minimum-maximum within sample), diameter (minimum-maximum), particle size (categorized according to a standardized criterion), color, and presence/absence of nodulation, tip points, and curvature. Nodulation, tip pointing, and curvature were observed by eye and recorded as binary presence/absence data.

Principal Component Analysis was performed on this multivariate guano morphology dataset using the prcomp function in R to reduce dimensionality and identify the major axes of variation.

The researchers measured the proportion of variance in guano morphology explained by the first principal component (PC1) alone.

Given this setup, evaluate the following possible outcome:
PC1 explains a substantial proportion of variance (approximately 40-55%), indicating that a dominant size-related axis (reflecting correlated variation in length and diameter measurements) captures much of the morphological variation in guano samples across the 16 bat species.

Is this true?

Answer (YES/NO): YES